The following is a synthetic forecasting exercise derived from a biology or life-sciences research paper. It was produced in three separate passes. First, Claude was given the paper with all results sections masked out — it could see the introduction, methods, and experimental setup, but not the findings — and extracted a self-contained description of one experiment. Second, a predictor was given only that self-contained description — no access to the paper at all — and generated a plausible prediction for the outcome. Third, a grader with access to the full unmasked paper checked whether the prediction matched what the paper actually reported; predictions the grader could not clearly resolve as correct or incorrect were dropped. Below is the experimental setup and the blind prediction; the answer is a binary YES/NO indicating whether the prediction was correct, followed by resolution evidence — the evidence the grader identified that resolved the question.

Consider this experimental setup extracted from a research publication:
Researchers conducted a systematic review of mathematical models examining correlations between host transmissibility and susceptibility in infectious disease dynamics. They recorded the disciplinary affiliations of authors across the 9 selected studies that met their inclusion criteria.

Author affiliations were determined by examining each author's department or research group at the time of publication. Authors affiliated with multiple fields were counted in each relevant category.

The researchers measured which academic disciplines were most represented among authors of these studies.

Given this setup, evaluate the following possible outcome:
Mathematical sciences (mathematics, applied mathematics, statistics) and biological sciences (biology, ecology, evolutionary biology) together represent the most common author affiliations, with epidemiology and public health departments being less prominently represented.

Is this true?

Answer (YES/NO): NO